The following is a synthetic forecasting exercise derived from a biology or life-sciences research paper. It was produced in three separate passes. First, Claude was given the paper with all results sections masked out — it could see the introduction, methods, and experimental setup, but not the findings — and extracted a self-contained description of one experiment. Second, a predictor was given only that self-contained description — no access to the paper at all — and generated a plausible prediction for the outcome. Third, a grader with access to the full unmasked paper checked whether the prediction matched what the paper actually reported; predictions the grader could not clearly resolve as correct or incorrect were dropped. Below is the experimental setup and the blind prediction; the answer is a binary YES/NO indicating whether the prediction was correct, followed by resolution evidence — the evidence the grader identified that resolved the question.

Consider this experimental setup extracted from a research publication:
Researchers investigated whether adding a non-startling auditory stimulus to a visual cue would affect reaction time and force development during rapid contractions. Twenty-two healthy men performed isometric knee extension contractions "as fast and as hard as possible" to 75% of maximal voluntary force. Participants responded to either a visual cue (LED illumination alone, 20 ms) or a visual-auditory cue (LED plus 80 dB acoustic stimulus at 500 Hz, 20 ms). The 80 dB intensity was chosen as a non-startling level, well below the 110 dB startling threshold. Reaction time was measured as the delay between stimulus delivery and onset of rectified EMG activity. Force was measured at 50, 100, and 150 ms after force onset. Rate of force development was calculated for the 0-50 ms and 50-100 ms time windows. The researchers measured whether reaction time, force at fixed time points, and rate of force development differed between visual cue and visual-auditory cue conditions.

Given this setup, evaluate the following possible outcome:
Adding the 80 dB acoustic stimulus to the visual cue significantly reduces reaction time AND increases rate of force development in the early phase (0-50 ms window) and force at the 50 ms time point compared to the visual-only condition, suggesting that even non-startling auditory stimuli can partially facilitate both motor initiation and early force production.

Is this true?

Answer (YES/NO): NO